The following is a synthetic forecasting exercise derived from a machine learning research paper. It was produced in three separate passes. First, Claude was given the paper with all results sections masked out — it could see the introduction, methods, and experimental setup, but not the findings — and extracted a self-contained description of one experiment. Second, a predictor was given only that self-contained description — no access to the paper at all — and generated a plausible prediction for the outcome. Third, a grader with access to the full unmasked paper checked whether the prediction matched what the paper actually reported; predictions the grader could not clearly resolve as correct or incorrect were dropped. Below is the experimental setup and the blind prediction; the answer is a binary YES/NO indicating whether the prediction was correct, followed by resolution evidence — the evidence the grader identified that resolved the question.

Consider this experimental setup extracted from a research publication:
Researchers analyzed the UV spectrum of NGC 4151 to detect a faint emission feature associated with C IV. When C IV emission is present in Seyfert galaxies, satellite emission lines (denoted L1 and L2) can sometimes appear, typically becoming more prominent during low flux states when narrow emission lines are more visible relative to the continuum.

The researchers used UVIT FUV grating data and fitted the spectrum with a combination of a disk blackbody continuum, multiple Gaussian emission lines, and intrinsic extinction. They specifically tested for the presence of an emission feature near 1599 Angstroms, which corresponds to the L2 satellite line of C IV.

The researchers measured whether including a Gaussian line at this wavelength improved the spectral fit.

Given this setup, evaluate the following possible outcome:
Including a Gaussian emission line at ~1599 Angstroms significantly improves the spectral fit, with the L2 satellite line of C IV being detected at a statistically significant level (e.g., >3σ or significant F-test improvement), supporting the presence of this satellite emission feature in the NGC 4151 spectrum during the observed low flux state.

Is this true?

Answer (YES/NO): YES